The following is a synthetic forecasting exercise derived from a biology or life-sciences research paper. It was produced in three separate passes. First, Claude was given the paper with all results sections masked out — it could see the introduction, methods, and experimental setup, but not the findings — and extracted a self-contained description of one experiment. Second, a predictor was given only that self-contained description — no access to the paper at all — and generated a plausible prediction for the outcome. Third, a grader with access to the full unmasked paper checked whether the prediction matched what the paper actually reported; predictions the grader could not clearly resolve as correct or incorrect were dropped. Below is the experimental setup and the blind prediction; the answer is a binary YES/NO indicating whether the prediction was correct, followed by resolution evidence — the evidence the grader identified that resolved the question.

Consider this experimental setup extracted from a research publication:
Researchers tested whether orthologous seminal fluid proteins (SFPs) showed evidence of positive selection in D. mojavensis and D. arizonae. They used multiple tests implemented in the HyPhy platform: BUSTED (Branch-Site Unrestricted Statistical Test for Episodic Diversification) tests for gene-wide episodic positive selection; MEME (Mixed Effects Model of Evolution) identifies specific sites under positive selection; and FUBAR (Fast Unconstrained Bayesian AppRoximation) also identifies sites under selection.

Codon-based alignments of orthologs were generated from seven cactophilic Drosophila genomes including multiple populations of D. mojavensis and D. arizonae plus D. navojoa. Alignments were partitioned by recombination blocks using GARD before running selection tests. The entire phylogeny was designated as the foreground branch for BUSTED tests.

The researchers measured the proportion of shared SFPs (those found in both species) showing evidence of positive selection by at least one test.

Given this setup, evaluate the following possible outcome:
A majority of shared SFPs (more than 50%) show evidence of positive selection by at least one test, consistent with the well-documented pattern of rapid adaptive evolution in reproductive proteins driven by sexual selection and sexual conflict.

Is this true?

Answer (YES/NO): NO